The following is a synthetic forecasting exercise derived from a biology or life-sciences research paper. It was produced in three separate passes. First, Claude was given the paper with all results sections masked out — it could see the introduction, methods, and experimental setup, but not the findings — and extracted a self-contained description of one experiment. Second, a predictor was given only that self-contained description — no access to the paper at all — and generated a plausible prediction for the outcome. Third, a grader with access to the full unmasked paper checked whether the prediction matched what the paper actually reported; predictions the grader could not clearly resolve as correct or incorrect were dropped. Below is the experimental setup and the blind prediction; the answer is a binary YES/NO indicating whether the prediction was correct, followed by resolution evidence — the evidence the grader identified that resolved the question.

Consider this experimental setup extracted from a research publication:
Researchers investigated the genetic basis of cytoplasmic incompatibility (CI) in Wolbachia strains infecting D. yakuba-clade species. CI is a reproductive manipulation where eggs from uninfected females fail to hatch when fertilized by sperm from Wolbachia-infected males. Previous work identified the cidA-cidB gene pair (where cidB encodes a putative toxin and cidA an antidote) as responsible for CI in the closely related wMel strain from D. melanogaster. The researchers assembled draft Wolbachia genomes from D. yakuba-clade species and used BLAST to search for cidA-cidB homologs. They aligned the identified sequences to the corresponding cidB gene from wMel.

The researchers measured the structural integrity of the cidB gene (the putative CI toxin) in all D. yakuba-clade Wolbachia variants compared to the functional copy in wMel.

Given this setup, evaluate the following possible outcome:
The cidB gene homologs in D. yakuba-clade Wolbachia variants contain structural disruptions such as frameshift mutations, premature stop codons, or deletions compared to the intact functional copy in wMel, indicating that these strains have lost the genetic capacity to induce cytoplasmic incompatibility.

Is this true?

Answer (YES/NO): NO